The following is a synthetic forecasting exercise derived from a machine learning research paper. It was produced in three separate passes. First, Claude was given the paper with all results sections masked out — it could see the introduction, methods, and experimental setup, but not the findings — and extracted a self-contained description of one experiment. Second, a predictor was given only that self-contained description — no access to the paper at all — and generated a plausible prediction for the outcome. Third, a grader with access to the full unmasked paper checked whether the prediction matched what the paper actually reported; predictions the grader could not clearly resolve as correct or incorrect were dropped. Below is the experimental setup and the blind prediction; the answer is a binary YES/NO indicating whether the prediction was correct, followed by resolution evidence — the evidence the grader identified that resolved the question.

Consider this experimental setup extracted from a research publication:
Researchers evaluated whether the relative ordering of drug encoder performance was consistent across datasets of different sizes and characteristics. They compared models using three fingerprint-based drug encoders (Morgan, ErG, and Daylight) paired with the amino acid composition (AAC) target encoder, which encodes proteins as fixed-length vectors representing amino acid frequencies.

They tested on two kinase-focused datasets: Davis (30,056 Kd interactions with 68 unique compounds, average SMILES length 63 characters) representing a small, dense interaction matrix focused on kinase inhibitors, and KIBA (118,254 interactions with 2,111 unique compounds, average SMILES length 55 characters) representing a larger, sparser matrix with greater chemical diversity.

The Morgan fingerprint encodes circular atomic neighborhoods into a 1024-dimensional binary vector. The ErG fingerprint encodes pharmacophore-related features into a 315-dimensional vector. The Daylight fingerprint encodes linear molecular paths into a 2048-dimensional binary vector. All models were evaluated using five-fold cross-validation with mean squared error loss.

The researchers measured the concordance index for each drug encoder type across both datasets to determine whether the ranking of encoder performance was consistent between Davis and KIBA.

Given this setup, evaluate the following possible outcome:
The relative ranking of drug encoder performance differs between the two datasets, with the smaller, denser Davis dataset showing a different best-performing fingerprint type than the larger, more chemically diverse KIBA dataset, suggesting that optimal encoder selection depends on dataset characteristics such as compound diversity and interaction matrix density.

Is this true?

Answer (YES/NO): YES